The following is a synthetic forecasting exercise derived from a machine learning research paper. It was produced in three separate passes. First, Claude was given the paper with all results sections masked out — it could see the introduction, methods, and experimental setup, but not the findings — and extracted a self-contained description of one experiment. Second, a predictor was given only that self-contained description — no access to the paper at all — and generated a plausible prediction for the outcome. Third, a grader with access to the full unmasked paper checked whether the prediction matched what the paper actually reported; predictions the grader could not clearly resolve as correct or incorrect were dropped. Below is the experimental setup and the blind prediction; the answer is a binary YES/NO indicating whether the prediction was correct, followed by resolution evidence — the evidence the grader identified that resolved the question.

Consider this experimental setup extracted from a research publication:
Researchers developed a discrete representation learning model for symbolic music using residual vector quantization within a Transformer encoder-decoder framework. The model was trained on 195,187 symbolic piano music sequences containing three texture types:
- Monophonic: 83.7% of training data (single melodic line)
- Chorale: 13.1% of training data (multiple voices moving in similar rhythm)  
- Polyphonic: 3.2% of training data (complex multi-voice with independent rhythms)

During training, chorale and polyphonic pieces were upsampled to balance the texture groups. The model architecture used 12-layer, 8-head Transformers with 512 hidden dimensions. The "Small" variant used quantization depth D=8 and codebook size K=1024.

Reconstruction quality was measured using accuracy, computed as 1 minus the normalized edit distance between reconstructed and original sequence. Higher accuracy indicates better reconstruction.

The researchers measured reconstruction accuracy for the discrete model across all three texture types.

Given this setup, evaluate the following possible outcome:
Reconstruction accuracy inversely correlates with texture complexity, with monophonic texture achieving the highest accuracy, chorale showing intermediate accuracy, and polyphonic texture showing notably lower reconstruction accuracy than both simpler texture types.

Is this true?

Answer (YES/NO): YES